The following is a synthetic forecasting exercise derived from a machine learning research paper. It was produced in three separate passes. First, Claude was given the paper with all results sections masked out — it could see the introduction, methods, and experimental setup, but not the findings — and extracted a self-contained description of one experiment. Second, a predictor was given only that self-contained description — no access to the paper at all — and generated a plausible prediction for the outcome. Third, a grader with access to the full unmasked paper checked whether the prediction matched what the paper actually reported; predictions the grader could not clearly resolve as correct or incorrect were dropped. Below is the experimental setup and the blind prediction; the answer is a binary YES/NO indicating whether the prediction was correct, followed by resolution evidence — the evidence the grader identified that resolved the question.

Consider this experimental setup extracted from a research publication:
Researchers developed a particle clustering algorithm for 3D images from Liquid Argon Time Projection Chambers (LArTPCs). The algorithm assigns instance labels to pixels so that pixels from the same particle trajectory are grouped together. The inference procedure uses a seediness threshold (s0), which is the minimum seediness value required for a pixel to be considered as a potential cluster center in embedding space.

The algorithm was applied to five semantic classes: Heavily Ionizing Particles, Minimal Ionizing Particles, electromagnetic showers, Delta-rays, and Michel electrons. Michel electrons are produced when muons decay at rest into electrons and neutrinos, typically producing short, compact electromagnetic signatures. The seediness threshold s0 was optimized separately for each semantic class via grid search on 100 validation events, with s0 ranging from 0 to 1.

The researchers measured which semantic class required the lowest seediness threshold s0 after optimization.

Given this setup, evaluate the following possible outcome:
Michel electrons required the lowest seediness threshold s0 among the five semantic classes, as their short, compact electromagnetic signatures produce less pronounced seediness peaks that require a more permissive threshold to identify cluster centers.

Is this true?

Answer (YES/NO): YES